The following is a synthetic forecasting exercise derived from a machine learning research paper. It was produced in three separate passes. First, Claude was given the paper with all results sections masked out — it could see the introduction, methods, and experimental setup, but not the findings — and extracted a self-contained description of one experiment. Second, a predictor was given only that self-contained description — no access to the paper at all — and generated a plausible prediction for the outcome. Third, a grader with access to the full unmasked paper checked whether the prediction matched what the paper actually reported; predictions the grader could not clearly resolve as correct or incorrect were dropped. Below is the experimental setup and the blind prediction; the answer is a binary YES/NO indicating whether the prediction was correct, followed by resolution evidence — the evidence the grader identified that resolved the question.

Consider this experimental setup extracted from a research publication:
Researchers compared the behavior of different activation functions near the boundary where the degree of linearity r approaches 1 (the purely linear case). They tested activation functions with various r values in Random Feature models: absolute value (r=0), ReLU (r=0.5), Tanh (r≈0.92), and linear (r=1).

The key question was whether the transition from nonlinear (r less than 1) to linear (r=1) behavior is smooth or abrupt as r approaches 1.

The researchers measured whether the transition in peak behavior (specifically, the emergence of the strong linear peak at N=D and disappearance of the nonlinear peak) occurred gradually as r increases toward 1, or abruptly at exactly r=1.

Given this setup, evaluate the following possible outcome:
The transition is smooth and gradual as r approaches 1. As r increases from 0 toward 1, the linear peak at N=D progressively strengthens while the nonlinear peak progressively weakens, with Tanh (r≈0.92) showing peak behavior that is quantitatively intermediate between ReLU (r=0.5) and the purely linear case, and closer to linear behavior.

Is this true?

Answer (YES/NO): NO